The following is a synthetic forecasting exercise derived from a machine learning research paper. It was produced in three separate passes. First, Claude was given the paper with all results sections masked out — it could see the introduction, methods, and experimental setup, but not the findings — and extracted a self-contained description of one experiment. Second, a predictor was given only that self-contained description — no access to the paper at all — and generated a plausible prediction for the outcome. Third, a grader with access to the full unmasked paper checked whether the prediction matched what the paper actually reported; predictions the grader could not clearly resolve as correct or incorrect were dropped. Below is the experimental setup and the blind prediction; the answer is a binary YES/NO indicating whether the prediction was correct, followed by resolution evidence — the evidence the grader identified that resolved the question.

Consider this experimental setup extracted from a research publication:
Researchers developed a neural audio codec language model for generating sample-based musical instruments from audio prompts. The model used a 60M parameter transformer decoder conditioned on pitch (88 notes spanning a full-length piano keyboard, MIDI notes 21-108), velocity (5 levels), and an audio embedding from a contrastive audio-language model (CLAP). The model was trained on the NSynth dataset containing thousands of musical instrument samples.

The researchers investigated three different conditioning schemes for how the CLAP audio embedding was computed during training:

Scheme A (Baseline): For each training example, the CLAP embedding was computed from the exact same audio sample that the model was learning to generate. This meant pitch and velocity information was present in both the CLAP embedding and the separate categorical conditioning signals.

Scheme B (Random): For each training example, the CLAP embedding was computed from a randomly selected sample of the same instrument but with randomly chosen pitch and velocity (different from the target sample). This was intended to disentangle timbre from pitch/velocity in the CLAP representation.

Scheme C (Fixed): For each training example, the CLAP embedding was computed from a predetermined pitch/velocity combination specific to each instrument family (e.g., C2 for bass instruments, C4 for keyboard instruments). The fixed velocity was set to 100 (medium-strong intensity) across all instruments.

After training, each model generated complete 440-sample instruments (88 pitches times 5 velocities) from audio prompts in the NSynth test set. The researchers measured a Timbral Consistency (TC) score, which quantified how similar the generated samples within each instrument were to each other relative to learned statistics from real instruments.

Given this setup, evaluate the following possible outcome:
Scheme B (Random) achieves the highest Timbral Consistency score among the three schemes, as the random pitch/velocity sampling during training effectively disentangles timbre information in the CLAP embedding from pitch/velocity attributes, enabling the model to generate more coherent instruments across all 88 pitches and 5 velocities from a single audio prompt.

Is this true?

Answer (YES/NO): NO